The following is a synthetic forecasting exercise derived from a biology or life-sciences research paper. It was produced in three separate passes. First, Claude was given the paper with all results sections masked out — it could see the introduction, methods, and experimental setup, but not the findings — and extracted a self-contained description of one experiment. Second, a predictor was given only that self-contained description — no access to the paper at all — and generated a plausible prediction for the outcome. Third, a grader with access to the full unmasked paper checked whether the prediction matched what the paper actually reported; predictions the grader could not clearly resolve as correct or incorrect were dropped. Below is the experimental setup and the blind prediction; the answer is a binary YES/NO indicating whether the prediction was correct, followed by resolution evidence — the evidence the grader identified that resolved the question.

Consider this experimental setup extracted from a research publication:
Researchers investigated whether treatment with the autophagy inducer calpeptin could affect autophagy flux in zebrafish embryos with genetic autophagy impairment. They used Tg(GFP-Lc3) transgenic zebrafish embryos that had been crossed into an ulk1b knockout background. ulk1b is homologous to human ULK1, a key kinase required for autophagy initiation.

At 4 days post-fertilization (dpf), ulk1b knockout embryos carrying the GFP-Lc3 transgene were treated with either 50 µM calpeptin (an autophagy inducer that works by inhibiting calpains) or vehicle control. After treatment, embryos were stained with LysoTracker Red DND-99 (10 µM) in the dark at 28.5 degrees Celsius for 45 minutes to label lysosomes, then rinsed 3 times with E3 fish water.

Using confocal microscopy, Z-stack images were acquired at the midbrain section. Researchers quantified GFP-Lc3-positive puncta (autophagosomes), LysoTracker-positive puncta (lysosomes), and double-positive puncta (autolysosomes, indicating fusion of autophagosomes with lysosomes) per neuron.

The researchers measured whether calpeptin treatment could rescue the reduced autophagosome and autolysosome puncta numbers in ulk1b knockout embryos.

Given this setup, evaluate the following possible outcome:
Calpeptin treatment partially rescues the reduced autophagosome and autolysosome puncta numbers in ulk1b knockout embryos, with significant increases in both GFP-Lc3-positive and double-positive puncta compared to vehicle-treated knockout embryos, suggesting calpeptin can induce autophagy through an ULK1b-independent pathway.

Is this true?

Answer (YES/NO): NO